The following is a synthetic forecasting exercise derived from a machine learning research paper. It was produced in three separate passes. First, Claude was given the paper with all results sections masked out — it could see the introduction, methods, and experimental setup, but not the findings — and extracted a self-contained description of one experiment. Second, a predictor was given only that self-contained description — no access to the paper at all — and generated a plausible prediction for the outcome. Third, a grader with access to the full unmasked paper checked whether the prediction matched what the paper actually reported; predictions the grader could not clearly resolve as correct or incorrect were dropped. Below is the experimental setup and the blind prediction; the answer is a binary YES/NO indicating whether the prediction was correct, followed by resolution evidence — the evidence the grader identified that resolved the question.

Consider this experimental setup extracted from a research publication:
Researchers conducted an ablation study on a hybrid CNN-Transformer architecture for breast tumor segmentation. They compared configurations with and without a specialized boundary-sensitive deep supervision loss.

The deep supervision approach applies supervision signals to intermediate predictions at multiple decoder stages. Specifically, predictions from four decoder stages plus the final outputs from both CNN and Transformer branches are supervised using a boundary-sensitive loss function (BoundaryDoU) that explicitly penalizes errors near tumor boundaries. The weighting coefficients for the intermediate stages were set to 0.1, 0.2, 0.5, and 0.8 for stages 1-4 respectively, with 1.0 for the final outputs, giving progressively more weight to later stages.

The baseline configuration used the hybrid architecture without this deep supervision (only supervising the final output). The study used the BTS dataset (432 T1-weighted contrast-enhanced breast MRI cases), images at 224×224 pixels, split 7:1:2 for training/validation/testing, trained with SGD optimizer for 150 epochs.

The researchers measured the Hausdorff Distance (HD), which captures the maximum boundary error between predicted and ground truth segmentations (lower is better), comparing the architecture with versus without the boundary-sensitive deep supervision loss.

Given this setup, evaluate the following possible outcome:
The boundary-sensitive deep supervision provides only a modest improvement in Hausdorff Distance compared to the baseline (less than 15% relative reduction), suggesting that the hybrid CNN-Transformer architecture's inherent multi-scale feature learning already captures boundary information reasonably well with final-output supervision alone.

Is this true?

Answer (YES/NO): YES